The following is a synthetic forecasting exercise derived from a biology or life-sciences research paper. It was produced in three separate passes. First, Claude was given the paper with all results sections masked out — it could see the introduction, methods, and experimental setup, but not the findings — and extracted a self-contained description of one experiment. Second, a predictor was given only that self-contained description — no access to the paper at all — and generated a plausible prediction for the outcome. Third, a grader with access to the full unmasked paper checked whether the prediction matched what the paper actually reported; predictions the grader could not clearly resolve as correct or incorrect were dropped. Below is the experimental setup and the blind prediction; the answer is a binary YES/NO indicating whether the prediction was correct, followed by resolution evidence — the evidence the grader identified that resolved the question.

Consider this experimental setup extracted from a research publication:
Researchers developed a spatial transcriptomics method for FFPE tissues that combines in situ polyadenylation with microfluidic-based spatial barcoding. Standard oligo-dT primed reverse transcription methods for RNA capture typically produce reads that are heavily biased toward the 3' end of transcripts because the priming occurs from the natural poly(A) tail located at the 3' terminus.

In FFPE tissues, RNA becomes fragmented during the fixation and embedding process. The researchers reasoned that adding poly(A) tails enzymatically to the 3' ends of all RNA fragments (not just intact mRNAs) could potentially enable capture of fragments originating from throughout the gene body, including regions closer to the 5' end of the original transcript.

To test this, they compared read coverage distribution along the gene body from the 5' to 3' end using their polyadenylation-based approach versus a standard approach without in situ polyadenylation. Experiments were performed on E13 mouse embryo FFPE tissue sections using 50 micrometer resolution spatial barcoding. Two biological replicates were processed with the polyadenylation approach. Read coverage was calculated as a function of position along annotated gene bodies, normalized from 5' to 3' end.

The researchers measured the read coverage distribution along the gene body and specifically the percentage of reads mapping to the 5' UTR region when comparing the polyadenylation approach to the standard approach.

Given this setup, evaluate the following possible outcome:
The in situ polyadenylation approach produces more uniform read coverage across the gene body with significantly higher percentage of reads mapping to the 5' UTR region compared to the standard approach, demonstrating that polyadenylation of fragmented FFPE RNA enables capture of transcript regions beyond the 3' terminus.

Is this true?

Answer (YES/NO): YES